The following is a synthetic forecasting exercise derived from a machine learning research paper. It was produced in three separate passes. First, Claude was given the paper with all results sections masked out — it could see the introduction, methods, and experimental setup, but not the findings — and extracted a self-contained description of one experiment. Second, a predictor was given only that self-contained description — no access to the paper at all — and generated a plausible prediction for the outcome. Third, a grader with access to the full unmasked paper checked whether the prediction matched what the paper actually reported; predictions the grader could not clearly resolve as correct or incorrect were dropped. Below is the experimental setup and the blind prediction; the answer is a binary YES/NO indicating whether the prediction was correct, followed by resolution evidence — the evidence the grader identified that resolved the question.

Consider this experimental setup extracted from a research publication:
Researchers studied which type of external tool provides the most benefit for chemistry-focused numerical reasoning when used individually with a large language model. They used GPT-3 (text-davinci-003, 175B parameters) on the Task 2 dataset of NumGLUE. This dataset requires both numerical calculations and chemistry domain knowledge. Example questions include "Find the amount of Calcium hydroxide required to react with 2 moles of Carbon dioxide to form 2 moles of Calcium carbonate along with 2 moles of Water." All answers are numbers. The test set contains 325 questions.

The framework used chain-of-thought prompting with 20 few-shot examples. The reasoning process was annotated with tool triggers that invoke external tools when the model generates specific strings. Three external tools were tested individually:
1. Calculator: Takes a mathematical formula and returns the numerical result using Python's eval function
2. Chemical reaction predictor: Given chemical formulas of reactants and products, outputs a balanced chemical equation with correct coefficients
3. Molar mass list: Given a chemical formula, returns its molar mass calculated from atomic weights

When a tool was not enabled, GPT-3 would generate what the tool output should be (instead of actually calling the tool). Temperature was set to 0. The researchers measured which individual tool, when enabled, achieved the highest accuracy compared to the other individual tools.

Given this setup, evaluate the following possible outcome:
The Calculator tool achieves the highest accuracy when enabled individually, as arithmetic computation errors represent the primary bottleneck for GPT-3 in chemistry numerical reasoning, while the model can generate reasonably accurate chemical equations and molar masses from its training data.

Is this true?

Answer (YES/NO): NO